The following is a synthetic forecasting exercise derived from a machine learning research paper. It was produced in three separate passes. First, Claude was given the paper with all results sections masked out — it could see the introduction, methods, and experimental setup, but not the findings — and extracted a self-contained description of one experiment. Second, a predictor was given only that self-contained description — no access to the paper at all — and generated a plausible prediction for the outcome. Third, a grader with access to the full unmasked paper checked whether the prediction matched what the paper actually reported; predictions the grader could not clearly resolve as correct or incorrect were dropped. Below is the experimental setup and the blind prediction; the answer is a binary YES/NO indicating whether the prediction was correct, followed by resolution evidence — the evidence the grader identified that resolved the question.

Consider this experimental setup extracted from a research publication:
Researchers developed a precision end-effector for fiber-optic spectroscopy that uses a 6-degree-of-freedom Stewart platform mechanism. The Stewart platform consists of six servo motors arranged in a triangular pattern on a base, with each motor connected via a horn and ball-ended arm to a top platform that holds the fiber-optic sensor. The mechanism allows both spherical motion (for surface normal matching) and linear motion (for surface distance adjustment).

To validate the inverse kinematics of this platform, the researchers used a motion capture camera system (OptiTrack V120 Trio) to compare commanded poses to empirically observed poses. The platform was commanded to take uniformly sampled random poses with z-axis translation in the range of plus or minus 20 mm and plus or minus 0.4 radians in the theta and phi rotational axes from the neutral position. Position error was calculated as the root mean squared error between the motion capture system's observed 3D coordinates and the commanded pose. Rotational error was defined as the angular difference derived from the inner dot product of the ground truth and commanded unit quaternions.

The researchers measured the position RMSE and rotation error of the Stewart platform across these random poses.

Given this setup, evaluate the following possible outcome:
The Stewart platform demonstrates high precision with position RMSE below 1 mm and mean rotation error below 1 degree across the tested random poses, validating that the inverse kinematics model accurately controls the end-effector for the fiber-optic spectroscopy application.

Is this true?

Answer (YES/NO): NO